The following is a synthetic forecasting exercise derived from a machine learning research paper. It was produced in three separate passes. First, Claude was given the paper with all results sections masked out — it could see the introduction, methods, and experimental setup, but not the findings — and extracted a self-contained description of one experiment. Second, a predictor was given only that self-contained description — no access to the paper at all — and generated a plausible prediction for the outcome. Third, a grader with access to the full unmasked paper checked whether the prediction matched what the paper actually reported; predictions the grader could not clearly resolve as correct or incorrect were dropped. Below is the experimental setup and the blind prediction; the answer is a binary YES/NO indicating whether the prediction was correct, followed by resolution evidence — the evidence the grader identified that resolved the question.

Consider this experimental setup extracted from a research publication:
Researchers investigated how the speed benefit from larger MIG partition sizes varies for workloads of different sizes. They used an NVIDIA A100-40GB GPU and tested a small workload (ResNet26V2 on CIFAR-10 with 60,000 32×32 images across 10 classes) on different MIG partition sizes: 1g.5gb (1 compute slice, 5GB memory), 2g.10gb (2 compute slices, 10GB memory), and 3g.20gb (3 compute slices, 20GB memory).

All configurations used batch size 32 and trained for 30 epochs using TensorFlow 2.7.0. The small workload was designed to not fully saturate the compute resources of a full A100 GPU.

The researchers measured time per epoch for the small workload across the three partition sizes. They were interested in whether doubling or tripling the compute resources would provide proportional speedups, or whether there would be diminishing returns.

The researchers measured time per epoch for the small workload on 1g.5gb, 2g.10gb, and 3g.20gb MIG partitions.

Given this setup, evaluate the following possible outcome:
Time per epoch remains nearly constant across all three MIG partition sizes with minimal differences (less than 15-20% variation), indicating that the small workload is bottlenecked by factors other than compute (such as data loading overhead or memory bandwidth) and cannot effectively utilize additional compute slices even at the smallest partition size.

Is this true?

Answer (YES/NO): NO